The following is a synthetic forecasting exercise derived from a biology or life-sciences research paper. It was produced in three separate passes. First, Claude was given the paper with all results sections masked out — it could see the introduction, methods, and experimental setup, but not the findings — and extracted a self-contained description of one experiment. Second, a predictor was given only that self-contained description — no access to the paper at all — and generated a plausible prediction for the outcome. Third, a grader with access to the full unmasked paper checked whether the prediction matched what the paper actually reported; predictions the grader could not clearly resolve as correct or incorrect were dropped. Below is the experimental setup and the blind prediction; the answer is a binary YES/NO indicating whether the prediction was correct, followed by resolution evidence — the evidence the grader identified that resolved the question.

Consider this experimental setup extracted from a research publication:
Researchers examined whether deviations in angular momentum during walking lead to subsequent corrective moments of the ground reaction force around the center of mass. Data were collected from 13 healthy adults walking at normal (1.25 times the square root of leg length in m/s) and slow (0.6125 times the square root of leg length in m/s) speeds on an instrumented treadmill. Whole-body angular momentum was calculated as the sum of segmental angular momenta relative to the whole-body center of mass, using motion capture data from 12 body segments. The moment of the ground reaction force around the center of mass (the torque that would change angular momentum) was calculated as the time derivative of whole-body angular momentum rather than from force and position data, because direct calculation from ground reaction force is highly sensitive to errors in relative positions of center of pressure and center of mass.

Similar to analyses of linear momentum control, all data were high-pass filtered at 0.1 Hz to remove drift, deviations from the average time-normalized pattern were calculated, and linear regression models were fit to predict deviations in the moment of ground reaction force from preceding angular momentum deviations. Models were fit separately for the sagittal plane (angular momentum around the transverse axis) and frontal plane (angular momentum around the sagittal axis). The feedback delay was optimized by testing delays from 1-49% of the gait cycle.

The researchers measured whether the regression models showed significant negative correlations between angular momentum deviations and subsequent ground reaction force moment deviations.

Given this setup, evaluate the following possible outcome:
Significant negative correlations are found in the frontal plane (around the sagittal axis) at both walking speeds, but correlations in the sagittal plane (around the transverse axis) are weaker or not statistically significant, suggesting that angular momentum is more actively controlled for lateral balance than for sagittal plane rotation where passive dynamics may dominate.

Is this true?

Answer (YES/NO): NO